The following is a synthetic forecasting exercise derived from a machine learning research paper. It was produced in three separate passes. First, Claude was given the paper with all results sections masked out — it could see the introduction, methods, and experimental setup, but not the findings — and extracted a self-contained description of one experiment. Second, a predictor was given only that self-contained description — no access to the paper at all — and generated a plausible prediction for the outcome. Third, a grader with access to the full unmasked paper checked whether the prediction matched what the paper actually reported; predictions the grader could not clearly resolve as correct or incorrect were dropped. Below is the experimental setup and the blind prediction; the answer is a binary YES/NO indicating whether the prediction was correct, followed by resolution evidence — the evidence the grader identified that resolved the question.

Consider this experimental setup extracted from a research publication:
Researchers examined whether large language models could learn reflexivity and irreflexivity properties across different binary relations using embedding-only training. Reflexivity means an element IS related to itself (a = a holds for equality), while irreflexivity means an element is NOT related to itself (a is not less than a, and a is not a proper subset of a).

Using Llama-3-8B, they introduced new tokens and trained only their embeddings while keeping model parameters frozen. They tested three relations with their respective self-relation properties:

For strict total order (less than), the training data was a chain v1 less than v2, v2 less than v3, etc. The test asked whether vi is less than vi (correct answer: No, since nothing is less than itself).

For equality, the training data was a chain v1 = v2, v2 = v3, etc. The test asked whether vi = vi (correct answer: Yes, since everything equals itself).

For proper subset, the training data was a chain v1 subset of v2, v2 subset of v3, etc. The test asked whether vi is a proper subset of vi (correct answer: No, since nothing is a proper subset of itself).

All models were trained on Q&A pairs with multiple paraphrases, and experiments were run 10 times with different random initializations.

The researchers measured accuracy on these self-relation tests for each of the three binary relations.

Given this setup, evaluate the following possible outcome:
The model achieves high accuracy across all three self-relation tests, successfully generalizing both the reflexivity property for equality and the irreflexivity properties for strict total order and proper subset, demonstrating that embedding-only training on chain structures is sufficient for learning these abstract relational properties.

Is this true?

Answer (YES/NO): NO